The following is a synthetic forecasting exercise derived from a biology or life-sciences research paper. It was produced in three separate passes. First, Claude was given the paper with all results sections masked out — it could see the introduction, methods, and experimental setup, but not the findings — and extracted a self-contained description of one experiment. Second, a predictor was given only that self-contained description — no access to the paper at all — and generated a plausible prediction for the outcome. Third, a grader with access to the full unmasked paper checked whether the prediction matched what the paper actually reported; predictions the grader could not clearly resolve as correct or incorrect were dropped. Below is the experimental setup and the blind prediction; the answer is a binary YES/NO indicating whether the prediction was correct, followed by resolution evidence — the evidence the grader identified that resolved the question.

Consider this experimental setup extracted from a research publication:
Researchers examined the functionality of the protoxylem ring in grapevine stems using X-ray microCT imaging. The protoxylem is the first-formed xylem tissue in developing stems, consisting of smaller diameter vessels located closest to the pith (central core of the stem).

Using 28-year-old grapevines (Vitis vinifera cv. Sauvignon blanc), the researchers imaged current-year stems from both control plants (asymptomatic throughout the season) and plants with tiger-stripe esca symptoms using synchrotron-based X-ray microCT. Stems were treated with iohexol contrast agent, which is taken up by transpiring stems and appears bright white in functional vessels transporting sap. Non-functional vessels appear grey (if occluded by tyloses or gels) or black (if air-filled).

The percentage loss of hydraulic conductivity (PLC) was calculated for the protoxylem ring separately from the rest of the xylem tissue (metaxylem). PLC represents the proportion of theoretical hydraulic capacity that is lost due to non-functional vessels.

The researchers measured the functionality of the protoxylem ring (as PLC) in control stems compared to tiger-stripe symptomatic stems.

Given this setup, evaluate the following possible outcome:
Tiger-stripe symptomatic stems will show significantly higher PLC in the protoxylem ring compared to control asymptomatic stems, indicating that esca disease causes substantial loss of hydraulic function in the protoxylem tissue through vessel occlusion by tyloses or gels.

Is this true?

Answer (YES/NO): NO